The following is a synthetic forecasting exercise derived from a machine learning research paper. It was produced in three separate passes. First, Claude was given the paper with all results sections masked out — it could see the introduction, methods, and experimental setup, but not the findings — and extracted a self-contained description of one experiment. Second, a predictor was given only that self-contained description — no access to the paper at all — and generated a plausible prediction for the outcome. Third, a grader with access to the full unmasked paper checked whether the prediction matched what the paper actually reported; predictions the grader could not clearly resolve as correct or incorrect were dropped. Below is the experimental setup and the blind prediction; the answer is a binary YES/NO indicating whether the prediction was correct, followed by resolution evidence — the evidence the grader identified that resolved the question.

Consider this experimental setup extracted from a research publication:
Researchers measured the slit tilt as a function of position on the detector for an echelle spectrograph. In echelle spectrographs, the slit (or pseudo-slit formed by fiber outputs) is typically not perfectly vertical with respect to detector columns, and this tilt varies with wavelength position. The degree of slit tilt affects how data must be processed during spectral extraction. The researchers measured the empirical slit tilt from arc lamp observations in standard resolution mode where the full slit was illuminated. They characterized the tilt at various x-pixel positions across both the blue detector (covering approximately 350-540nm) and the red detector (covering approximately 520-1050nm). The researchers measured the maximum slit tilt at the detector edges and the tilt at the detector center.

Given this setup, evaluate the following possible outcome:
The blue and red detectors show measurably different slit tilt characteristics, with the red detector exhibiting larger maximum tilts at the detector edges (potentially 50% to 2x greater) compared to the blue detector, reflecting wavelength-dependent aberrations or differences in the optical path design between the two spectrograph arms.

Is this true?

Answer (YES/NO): NO